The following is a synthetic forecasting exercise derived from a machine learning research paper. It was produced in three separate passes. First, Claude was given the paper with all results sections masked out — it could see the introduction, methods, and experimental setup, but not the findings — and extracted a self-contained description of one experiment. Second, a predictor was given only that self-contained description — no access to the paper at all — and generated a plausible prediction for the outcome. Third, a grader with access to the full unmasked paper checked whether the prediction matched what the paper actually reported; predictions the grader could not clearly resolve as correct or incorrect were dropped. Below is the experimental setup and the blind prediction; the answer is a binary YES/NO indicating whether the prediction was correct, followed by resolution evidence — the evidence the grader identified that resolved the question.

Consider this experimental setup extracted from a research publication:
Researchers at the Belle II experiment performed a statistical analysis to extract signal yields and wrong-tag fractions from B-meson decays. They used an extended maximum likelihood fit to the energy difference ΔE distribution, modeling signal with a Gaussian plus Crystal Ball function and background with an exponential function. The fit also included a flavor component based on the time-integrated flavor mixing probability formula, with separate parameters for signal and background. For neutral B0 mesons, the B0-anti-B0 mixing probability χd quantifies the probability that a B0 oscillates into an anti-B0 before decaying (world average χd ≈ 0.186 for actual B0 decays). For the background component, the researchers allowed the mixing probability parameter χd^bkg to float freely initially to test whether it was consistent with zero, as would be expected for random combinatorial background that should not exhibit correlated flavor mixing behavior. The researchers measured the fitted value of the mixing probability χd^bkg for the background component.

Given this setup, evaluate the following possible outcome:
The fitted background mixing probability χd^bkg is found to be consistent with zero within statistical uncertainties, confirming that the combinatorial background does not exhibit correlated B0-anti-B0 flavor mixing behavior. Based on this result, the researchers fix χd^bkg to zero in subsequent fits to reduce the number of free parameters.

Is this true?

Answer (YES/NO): YES